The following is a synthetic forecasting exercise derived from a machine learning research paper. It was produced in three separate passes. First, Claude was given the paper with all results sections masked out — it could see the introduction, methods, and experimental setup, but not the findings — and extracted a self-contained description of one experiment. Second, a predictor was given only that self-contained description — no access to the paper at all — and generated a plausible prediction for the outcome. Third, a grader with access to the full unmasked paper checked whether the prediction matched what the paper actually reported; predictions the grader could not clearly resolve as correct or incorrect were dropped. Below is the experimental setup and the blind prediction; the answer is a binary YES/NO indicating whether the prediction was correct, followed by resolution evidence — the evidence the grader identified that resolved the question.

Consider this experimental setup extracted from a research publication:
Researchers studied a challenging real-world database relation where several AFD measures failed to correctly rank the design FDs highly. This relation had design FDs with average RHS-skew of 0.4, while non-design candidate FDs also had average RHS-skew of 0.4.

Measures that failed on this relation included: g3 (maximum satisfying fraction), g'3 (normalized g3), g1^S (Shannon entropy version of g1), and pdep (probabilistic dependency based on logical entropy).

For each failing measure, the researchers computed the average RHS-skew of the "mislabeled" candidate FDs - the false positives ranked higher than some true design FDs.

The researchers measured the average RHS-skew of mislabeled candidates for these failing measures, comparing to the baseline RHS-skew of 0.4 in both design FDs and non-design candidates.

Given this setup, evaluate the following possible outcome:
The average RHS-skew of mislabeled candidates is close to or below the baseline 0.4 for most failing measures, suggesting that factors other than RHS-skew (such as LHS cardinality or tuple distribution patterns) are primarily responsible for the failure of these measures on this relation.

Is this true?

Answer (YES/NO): NO